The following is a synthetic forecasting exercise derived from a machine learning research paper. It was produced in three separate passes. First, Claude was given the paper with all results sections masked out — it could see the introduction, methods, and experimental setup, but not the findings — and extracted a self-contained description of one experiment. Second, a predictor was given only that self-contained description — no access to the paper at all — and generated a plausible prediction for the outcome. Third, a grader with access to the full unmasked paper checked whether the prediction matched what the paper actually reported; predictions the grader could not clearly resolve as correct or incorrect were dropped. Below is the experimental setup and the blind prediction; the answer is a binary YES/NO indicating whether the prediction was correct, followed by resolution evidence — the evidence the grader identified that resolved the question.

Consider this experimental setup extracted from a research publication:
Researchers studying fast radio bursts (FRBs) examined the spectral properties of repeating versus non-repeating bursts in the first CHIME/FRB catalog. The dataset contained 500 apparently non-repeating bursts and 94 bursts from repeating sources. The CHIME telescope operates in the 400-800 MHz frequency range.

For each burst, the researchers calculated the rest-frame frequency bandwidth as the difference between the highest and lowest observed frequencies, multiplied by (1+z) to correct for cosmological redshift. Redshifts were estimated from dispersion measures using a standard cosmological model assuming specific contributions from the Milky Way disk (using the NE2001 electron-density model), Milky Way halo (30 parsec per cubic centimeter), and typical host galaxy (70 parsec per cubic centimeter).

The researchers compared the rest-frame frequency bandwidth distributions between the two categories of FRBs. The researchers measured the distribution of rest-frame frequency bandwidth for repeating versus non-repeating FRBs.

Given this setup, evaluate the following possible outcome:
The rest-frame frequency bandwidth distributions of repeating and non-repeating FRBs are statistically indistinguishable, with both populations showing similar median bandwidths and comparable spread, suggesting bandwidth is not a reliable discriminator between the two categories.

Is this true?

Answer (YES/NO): NO